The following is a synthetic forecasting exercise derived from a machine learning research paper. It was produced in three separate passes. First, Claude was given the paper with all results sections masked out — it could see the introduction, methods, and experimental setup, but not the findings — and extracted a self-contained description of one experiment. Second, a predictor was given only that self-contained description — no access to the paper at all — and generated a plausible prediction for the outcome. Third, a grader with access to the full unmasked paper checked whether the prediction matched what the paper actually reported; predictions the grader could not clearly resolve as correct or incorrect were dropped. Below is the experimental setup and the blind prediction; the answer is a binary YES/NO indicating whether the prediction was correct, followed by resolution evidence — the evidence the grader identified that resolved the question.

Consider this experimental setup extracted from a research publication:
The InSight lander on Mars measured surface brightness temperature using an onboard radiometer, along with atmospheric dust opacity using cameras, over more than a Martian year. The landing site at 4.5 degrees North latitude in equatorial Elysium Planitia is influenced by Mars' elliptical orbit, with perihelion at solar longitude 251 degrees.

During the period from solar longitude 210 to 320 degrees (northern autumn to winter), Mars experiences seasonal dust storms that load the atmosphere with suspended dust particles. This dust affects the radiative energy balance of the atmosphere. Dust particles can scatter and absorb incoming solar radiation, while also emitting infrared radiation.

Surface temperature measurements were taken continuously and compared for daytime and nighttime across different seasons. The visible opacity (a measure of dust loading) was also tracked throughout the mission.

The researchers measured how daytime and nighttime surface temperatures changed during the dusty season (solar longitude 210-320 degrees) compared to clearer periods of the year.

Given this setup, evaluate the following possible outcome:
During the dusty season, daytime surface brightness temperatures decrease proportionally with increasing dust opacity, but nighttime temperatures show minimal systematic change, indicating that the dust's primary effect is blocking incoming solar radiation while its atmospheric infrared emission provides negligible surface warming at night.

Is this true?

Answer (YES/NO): NO